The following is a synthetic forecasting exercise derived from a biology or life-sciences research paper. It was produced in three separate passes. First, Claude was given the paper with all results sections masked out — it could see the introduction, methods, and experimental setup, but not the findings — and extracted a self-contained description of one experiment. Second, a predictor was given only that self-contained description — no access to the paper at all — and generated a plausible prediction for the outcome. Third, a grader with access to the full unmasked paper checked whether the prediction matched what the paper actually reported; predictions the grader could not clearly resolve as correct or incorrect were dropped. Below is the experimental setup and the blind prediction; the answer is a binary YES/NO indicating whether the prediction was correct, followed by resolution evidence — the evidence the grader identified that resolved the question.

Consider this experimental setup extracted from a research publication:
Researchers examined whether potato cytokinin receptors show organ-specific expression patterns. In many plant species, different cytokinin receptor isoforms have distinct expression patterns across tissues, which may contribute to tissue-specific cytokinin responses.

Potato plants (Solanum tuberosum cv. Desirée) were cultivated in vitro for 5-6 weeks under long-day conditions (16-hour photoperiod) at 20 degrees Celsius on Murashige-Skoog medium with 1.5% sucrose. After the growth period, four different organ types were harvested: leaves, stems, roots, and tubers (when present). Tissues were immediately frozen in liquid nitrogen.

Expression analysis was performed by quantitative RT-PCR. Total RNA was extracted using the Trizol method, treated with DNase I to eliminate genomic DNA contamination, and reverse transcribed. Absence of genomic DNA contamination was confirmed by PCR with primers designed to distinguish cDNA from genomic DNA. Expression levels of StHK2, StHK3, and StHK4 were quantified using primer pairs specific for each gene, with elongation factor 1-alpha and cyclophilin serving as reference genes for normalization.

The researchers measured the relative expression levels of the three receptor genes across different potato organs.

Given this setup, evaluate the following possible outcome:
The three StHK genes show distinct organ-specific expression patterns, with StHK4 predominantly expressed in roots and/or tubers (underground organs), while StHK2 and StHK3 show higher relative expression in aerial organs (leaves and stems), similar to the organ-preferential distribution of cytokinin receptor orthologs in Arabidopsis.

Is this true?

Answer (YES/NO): NO